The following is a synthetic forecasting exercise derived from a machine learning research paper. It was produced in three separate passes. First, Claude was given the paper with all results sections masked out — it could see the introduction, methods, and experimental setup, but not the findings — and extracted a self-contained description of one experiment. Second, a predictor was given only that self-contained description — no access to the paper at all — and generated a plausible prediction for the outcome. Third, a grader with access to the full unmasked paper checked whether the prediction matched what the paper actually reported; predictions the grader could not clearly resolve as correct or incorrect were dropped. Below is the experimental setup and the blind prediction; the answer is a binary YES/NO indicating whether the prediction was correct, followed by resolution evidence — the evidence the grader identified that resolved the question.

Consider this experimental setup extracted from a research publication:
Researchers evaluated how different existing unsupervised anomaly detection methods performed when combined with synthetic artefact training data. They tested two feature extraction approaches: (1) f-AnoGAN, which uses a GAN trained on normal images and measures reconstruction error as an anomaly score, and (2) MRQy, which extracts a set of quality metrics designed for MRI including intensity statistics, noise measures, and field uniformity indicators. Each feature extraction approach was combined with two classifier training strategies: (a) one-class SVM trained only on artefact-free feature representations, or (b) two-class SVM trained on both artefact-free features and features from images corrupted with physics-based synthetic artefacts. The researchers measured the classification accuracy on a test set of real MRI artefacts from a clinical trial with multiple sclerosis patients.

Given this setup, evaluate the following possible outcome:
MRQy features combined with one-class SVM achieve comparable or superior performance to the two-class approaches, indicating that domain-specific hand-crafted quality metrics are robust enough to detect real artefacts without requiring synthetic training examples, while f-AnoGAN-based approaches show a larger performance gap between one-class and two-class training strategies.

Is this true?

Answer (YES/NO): NO